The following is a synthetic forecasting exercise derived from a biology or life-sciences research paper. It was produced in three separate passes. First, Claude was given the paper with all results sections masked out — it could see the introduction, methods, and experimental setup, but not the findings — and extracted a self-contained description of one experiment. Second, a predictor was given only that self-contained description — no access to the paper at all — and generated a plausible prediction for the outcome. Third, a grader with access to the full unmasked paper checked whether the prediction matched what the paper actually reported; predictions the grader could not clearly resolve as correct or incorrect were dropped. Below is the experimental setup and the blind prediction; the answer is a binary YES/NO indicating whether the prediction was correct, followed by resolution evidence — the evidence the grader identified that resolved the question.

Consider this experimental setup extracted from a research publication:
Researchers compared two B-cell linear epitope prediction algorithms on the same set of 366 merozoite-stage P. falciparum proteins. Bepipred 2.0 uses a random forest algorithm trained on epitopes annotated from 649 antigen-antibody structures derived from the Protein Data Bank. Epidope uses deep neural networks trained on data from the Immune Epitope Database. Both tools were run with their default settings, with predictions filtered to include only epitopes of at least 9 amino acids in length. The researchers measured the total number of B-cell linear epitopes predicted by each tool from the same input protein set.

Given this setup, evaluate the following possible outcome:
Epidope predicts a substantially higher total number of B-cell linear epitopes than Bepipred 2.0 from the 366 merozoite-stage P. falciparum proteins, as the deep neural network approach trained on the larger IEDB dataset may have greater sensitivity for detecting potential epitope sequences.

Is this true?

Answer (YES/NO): NO